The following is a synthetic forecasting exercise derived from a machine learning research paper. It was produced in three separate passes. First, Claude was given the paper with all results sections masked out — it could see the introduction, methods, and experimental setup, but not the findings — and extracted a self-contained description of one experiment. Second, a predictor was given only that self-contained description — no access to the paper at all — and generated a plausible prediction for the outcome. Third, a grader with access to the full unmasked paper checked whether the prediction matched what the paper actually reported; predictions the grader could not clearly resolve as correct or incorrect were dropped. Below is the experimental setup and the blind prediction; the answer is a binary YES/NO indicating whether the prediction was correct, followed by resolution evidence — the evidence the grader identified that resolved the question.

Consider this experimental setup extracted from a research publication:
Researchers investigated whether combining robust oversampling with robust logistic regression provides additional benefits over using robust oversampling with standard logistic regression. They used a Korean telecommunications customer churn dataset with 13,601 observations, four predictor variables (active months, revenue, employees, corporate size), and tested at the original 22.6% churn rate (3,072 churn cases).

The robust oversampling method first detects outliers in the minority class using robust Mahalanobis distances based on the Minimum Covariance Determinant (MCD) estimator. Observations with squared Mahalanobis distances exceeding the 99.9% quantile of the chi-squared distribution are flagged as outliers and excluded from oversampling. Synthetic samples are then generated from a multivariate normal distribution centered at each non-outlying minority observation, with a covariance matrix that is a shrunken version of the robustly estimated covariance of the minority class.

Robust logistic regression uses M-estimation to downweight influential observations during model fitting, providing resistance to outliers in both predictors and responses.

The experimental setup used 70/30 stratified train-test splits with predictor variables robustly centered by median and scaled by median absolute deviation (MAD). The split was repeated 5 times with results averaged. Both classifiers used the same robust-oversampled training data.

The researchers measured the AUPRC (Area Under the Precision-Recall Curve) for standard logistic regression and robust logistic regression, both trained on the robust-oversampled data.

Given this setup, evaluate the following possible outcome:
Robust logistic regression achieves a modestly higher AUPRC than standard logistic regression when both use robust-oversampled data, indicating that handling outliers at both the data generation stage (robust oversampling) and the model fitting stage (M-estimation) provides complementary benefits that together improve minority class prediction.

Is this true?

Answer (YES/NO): NO